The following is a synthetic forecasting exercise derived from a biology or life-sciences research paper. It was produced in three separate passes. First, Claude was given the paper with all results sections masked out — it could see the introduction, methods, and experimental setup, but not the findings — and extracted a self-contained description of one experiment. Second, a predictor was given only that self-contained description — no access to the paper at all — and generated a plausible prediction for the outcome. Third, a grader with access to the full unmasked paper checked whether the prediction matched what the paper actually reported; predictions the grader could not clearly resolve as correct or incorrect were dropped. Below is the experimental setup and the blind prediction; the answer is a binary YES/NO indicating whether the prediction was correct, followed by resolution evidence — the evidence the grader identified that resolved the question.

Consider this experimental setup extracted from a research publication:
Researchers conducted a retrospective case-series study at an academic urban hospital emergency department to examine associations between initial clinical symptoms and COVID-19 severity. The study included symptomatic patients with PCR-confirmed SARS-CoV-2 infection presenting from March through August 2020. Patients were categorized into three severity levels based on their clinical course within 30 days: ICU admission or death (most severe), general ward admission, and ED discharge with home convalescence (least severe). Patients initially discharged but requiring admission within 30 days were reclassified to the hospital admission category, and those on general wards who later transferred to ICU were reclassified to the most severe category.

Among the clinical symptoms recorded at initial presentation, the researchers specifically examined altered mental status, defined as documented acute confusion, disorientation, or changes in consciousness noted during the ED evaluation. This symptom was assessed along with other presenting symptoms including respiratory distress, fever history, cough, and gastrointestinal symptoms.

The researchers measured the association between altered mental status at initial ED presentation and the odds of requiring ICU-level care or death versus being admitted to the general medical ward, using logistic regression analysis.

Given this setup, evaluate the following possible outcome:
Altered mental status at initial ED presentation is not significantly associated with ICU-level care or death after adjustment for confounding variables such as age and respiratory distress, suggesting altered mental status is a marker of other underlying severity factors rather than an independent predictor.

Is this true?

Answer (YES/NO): NO